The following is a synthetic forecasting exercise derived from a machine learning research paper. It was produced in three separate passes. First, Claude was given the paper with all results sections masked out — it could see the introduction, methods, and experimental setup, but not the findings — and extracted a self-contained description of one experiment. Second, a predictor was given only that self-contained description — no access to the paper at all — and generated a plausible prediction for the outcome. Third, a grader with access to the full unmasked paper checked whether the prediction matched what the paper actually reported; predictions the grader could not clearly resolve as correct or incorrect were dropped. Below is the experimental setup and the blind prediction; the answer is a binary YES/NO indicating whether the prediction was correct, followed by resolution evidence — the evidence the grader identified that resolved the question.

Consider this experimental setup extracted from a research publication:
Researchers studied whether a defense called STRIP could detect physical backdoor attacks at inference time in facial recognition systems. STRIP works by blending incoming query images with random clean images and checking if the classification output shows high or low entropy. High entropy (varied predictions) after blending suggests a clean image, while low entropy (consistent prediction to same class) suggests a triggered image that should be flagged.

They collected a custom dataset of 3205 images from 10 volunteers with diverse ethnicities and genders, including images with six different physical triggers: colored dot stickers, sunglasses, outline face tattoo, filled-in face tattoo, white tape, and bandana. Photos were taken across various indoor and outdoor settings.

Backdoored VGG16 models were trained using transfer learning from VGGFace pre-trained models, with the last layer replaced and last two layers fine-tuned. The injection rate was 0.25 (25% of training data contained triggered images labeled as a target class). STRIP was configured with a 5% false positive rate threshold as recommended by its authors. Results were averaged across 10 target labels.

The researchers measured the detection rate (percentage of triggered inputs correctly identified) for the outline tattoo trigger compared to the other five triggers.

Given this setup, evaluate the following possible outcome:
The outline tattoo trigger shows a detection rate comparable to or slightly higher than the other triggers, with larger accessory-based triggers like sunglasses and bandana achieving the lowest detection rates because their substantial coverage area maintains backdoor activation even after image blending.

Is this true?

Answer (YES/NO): NO